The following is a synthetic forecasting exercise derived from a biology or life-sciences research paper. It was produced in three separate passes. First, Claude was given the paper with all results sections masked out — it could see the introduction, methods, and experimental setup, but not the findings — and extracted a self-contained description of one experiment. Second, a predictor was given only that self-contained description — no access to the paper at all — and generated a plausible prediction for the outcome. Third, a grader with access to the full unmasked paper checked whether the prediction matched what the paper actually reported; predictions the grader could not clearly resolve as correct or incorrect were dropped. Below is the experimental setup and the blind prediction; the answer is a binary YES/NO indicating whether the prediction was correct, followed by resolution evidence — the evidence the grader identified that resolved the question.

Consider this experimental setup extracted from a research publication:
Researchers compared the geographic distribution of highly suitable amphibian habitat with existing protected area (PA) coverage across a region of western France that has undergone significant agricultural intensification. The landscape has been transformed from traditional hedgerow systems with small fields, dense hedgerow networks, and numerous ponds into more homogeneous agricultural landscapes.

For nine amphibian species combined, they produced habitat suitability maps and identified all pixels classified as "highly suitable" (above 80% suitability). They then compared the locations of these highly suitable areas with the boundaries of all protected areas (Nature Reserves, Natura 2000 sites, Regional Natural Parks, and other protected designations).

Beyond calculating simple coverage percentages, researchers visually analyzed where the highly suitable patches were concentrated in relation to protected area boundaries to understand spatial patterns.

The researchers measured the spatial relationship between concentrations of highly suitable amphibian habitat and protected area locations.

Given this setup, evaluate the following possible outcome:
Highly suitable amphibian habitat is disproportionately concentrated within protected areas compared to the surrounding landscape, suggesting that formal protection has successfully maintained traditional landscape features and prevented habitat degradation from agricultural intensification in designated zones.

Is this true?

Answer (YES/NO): NO